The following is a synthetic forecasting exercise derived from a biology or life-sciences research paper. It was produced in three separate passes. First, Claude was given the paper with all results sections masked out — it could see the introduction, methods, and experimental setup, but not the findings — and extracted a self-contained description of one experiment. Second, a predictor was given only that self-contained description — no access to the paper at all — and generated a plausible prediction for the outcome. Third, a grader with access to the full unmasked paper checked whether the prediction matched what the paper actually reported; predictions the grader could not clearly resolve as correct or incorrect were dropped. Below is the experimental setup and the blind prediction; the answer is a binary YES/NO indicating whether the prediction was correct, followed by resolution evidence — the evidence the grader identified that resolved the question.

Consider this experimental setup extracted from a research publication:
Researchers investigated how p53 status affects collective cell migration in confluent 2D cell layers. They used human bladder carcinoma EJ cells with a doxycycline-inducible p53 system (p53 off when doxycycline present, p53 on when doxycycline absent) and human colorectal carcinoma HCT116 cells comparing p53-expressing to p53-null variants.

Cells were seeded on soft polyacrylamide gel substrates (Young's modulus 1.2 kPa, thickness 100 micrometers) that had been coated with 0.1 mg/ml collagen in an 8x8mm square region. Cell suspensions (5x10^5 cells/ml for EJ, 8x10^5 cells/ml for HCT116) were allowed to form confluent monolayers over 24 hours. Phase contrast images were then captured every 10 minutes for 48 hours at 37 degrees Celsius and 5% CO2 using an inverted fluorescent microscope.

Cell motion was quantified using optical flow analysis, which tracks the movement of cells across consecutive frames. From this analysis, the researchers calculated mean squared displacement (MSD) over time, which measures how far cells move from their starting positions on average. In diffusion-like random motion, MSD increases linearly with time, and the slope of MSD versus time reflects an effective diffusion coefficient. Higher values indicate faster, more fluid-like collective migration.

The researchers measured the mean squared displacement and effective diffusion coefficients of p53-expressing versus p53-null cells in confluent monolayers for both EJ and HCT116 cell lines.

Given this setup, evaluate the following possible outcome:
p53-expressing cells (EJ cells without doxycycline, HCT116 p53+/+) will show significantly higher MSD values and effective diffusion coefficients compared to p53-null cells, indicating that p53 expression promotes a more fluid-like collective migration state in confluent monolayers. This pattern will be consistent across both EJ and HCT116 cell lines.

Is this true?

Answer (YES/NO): YES